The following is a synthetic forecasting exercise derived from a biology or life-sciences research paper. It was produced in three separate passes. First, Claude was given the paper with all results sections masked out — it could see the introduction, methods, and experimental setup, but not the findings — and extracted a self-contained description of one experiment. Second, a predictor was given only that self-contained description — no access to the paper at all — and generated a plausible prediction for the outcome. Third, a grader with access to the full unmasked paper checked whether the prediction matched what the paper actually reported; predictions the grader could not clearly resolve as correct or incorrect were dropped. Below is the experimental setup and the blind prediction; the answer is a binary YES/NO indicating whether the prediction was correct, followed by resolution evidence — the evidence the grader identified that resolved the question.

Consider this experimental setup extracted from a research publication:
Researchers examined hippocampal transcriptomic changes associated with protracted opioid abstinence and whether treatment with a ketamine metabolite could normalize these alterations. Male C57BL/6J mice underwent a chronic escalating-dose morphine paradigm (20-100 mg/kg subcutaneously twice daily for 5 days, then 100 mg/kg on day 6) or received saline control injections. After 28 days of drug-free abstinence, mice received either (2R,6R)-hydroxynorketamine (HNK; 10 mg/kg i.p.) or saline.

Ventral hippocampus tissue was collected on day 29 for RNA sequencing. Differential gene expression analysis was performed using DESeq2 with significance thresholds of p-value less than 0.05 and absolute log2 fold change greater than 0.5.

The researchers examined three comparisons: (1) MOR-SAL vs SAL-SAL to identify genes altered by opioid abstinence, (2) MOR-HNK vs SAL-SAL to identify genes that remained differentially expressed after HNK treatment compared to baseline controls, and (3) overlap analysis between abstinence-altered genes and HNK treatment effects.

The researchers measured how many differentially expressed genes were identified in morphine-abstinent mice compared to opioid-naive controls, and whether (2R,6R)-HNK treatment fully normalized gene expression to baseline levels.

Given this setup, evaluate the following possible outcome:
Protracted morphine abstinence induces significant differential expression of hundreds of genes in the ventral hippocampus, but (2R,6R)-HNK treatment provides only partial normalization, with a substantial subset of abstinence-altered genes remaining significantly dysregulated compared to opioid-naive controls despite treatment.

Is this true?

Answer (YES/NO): YES